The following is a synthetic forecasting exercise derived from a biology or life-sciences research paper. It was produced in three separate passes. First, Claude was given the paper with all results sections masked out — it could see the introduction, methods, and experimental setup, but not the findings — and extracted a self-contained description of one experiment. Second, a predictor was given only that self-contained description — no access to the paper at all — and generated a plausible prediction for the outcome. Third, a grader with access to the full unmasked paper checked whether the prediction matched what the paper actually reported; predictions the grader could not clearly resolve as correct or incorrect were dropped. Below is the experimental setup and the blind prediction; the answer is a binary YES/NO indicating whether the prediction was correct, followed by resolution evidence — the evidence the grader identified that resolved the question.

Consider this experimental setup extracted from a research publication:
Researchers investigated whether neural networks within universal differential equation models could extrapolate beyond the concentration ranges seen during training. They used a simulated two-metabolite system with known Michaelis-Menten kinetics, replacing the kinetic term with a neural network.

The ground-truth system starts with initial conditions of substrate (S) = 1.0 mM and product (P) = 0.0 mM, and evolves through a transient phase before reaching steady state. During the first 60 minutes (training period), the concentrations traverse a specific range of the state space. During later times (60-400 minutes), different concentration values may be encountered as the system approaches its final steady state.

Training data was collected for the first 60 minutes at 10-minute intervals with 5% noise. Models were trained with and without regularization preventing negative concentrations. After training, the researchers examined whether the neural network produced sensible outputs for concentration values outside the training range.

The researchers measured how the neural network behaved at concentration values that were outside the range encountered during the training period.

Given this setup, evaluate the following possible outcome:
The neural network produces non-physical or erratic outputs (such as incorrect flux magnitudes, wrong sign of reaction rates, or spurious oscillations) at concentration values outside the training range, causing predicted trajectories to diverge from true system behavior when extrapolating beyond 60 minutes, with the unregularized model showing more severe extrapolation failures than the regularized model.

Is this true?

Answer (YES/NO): YES